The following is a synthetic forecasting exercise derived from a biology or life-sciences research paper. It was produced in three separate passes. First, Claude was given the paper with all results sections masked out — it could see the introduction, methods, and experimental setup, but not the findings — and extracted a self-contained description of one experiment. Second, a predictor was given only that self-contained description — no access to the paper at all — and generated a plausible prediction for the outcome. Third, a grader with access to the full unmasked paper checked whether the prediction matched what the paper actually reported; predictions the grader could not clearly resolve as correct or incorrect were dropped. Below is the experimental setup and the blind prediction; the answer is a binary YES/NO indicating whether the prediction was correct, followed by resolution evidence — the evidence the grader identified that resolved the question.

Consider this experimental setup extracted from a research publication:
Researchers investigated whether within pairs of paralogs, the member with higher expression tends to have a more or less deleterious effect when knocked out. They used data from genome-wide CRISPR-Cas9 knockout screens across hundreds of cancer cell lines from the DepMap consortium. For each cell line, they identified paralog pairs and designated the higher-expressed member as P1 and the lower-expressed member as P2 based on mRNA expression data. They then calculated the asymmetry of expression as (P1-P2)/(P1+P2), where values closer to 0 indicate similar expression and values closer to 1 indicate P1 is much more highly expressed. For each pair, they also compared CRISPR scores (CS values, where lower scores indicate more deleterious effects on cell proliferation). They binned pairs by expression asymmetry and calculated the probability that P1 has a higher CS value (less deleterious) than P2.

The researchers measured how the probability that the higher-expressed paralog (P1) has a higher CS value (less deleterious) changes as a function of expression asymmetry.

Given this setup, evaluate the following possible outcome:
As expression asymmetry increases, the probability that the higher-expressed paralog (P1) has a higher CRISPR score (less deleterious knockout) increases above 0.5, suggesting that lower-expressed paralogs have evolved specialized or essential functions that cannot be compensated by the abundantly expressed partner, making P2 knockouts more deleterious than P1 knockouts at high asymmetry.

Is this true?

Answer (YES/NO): NO